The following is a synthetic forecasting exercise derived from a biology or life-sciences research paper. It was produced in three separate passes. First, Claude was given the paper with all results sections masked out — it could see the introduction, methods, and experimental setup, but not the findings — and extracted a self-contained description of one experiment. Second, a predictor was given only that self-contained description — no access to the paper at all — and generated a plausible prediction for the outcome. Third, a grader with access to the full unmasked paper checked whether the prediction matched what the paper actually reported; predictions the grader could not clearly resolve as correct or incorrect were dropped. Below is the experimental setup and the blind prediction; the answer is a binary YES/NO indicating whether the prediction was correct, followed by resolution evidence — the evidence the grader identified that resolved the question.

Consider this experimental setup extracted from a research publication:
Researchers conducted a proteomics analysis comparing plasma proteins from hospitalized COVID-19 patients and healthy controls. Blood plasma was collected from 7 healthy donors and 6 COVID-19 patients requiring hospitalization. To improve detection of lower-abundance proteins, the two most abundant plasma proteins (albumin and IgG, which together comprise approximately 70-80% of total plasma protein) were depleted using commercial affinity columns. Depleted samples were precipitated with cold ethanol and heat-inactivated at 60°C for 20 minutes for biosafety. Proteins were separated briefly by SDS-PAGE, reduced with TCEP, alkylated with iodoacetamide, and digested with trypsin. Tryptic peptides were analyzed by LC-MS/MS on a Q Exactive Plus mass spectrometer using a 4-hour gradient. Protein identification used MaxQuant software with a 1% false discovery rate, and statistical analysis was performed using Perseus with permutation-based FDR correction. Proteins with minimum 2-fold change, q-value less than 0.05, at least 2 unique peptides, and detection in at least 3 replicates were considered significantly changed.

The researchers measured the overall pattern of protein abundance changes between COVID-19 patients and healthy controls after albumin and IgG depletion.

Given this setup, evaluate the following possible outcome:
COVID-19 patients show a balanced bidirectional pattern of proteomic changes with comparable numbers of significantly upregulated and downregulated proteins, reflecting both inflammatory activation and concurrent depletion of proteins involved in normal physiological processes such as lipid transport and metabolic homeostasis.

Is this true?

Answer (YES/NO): NO